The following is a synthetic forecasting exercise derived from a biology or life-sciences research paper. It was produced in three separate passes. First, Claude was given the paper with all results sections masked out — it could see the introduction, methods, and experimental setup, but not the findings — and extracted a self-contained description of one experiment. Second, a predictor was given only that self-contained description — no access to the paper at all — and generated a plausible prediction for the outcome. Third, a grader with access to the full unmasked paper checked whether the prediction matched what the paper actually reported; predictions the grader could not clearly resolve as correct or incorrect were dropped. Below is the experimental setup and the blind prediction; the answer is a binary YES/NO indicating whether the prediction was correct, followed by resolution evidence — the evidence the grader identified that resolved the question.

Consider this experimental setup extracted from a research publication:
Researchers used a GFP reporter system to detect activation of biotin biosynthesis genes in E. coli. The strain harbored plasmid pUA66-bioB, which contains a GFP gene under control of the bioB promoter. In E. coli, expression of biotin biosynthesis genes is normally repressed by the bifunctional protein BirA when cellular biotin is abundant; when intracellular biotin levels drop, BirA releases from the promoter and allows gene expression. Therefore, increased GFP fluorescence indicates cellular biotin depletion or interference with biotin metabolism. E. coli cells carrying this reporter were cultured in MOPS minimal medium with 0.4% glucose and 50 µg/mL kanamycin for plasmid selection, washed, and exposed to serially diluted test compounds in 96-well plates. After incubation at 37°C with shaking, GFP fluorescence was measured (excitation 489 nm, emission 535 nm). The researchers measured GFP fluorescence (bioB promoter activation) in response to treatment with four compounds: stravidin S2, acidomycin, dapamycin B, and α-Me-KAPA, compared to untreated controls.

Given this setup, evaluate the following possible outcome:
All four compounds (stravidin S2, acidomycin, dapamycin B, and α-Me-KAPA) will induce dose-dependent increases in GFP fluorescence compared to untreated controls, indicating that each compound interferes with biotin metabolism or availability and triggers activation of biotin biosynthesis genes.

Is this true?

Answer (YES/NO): NO